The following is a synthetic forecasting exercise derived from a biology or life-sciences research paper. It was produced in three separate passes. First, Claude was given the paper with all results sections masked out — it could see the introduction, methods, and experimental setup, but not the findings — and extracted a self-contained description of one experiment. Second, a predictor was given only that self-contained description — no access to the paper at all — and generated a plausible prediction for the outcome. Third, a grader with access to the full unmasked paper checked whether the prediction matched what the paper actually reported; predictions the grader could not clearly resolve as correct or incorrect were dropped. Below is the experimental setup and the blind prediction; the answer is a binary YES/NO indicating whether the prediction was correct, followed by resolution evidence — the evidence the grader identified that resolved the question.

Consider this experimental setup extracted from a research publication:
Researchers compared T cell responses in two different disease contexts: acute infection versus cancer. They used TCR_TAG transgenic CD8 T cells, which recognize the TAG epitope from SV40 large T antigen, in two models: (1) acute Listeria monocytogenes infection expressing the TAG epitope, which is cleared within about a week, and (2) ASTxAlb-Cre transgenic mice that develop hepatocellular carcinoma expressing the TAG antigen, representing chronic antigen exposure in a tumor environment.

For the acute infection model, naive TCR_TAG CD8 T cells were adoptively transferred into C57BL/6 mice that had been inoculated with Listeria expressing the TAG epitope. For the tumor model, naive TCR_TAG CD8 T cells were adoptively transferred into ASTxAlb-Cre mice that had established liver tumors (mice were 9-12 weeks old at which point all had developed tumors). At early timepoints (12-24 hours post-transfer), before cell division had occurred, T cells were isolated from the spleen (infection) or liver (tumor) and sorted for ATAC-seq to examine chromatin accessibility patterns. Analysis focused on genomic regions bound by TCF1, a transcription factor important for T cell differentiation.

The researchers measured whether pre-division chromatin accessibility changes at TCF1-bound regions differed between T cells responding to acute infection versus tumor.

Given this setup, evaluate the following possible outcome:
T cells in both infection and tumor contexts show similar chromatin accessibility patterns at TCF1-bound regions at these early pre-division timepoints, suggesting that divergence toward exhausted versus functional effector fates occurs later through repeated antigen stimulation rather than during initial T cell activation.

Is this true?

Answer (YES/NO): YES